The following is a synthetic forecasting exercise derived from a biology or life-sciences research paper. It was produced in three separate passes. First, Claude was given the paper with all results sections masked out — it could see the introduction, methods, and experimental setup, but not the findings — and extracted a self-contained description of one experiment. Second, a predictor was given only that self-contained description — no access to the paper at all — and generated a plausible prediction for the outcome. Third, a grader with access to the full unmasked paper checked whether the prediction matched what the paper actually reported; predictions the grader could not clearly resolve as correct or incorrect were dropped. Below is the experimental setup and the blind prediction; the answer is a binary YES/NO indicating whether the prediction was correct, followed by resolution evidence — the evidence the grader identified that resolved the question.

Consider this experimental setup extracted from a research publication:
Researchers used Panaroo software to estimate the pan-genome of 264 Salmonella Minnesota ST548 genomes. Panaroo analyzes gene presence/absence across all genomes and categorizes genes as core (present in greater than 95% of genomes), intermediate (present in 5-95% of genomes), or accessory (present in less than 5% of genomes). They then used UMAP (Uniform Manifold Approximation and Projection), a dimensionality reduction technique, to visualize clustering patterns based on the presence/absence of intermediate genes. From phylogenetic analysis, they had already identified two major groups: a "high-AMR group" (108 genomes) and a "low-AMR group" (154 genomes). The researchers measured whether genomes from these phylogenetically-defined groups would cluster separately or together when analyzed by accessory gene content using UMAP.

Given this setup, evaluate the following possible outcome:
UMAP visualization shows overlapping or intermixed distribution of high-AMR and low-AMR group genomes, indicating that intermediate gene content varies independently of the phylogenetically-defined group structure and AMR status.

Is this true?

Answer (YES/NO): NO